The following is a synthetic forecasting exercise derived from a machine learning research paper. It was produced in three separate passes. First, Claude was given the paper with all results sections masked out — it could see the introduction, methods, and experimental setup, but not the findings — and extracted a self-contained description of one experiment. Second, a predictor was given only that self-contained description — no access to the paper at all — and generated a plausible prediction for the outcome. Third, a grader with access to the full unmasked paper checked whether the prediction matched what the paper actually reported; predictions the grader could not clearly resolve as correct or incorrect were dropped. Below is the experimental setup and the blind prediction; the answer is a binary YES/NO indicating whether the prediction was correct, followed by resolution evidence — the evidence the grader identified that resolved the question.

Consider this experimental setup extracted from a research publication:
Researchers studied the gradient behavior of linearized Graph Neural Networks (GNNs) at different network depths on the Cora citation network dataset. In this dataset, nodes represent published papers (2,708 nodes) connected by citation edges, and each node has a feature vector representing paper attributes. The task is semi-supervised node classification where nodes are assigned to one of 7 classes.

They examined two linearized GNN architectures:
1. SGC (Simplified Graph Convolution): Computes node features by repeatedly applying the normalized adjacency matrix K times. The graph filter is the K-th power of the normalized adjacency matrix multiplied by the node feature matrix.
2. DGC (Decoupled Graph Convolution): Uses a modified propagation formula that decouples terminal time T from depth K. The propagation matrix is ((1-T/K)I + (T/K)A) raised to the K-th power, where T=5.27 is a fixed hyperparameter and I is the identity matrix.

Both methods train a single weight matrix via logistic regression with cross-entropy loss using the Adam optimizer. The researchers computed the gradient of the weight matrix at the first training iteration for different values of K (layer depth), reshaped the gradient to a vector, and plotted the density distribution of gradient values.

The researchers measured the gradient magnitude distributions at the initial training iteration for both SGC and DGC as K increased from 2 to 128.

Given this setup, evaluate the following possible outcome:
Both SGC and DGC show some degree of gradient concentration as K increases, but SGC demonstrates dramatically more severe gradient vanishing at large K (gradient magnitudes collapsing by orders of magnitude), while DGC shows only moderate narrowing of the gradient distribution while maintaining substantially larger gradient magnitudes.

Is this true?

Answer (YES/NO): NO